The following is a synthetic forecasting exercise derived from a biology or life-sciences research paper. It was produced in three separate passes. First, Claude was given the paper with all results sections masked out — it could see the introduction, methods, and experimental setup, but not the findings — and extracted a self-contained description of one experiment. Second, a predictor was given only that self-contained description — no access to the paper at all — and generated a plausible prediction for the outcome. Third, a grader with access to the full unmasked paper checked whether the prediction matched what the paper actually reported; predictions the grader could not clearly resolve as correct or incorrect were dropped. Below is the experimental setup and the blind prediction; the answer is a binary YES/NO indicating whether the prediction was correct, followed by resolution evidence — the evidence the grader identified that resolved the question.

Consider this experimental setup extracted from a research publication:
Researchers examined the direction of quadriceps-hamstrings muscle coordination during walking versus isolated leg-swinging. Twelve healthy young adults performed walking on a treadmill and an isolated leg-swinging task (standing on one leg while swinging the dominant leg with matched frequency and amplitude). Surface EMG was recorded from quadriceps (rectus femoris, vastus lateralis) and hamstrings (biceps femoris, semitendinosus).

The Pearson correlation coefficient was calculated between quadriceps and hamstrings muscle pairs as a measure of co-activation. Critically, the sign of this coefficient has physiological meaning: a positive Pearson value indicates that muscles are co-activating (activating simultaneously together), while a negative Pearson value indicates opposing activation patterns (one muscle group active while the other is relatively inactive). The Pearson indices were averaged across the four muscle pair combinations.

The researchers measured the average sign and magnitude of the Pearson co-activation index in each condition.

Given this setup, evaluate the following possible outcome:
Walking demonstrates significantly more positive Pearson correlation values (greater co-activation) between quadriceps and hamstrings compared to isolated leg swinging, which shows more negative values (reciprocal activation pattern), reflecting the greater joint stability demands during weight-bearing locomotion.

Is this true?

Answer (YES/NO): YES